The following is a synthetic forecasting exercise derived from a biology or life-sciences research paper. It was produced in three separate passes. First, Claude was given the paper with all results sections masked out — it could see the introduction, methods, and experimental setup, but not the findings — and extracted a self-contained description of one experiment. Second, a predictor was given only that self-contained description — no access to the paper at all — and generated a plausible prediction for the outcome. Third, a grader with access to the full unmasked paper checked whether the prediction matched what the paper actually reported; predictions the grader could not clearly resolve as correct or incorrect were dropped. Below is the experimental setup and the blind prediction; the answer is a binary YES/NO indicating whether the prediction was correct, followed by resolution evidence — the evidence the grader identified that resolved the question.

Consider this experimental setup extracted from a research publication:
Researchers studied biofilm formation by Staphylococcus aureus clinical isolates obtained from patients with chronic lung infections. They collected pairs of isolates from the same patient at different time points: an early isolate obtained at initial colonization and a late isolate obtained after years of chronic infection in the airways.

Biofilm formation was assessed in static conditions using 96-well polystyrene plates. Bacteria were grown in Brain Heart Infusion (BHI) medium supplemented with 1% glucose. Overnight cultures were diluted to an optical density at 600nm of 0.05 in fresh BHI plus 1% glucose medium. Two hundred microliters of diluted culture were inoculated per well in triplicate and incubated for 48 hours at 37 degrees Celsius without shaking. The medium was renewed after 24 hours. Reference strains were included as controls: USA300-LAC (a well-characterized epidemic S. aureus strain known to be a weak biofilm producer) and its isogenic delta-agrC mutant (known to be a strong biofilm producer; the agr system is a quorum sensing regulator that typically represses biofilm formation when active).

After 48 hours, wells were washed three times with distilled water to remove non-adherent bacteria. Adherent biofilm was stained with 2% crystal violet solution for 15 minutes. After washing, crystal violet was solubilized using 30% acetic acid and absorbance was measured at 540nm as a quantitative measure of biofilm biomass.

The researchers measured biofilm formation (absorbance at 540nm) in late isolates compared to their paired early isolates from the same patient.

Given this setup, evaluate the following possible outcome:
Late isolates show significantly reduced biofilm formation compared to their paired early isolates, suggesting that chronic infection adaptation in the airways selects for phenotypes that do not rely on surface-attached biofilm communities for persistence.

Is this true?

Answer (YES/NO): NO